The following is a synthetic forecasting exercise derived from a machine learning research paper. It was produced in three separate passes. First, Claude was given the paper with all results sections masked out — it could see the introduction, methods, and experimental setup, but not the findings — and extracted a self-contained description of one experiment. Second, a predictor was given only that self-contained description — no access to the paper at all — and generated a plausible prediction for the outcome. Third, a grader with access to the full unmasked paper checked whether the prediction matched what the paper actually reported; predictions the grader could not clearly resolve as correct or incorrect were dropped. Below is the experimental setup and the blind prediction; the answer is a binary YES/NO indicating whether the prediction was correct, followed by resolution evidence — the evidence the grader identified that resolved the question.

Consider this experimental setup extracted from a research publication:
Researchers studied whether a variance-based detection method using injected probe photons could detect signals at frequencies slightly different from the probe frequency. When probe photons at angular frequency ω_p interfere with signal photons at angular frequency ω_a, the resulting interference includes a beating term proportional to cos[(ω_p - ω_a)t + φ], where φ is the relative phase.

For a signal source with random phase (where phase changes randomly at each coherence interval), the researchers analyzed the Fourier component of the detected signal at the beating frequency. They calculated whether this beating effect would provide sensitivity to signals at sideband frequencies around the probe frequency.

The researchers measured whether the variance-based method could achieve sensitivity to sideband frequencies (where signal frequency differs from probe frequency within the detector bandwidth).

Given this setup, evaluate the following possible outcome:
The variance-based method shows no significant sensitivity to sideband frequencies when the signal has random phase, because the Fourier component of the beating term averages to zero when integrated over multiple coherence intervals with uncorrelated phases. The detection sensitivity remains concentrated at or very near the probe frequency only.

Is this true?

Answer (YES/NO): NO